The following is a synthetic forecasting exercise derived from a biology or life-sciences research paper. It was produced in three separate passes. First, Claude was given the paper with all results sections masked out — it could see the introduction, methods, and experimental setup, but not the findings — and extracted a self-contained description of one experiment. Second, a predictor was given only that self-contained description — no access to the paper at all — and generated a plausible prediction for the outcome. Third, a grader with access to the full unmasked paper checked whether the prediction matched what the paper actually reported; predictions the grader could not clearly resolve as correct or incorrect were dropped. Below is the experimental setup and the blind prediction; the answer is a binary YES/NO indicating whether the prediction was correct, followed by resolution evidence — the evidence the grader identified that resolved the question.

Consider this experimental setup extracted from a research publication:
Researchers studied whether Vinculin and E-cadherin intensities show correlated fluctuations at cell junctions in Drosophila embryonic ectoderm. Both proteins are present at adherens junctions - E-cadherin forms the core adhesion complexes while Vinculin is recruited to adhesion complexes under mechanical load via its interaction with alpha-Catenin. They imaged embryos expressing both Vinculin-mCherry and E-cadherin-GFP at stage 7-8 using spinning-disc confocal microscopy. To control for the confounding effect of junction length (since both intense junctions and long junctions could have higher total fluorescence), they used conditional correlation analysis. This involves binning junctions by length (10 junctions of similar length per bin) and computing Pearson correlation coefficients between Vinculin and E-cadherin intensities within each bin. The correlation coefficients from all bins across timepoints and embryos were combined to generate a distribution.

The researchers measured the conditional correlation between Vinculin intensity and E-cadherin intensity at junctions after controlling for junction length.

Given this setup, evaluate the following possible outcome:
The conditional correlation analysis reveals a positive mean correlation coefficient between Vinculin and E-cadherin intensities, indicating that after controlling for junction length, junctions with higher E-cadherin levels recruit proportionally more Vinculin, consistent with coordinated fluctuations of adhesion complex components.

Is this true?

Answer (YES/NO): YES